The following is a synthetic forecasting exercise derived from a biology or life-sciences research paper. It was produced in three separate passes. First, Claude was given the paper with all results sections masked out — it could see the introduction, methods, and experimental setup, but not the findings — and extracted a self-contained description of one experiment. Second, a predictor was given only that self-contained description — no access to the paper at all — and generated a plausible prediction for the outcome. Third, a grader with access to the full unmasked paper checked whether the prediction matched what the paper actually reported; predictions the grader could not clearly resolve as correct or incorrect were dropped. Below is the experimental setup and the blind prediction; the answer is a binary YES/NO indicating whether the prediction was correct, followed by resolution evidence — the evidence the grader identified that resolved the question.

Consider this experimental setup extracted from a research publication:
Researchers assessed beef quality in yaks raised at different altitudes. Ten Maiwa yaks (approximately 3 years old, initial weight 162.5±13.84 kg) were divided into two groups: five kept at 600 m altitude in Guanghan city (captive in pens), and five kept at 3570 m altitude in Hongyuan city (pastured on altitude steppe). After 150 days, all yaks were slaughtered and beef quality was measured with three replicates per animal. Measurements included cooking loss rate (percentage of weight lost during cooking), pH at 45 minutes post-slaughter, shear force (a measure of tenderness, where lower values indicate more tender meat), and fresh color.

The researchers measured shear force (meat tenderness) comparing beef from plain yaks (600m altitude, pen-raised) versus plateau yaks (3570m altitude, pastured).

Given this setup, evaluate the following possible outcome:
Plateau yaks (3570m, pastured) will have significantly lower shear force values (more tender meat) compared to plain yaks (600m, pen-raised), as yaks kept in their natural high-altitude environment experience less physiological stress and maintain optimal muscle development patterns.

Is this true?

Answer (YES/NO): NO